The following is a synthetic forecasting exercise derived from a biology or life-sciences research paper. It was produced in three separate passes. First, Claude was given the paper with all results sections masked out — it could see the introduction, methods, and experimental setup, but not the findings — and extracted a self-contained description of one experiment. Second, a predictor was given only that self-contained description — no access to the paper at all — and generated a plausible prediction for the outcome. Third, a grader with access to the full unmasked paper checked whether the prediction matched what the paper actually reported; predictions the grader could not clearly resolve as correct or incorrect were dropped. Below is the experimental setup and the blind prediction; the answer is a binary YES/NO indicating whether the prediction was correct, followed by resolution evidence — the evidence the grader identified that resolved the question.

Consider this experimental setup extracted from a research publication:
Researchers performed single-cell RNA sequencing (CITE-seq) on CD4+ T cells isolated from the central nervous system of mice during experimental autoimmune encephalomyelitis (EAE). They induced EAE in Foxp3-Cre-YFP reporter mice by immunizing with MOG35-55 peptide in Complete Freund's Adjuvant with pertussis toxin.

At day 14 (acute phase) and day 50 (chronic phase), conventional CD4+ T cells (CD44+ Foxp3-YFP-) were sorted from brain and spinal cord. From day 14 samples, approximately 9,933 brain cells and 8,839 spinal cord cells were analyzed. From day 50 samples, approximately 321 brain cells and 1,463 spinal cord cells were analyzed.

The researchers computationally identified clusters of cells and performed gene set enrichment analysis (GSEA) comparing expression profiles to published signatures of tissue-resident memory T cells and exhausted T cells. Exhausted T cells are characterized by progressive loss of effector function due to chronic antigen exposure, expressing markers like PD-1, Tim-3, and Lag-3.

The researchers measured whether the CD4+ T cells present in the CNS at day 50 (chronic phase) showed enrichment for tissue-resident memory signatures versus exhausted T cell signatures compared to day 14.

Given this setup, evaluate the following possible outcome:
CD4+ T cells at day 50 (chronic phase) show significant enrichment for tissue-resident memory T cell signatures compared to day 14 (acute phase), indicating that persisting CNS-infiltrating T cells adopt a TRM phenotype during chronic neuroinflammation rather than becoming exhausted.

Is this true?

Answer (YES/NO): YES